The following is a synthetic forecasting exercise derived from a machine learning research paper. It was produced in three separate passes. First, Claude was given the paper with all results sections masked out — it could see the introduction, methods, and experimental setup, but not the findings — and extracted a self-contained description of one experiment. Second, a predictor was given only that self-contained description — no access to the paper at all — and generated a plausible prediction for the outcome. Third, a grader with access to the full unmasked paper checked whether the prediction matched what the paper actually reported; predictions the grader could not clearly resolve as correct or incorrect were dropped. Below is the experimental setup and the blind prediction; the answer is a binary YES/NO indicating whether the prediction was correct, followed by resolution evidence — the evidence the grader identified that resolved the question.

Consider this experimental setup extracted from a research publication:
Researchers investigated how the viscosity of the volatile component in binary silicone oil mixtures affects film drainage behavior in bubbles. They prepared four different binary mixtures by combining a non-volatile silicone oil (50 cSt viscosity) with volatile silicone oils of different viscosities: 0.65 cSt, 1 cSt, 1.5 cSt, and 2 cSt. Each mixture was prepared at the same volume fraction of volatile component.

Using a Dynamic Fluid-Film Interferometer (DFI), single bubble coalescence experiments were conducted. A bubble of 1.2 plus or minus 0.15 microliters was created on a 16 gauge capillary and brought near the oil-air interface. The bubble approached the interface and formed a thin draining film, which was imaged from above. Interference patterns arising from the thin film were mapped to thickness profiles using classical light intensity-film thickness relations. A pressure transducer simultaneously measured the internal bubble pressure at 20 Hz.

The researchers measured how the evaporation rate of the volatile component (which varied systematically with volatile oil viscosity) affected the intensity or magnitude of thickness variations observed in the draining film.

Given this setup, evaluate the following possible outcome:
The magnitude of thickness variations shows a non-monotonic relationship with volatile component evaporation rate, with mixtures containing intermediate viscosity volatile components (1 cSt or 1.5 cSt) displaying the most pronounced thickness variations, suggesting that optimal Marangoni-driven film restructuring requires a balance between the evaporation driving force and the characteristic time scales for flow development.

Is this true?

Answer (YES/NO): NO